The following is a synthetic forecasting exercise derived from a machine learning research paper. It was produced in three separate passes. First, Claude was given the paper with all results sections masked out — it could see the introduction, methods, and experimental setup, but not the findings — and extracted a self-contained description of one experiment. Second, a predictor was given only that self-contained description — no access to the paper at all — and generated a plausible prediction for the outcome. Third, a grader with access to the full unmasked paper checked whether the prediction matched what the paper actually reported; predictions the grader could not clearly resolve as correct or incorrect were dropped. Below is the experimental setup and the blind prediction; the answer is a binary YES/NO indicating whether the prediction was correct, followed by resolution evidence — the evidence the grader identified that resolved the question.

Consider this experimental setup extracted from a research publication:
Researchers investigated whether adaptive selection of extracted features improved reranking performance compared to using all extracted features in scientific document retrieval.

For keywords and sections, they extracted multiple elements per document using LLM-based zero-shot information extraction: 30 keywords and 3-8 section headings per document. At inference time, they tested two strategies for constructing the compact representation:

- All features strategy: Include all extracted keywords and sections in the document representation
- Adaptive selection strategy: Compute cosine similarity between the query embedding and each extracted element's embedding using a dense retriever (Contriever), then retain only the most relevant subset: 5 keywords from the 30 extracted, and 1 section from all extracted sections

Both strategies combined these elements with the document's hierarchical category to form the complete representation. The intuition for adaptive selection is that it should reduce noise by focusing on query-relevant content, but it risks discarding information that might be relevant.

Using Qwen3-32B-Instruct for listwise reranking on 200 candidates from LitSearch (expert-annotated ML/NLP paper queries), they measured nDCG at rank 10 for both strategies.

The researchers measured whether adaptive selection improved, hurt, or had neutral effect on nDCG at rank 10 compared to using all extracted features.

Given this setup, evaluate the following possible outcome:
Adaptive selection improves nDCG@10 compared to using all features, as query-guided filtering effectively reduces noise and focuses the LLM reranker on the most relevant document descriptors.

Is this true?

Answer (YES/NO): YES